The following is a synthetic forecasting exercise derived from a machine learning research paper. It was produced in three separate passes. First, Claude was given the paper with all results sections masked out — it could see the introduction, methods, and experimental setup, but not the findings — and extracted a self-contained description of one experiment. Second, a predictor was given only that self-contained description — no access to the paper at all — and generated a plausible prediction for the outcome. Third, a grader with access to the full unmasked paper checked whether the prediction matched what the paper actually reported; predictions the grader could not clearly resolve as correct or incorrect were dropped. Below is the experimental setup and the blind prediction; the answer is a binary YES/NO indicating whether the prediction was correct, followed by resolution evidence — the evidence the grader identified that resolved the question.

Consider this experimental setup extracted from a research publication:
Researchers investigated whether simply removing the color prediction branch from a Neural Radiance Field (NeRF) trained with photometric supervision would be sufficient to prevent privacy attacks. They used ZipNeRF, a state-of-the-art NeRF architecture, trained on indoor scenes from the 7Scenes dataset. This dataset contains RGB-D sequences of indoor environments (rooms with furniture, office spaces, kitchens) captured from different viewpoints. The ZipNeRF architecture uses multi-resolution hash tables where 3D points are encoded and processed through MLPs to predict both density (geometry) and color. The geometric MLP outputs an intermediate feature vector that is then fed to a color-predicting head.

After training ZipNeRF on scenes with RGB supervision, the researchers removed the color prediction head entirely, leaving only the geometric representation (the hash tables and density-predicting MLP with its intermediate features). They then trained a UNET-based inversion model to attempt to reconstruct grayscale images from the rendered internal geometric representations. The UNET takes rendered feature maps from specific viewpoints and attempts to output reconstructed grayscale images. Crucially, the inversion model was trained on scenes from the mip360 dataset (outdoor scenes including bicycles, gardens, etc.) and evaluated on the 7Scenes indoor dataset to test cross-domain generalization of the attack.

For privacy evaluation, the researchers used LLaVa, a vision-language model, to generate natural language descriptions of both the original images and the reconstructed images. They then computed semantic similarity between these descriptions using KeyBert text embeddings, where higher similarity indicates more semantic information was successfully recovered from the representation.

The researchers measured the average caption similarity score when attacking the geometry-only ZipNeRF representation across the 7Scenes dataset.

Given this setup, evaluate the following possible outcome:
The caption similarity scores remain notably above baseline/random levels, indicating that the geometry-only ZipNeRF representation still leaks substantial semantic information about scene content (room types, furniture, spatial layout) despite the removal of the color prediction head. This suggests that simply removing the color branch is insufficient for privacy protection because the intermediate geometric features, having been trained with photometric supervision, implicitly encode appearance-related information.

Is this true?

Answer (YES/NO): YES